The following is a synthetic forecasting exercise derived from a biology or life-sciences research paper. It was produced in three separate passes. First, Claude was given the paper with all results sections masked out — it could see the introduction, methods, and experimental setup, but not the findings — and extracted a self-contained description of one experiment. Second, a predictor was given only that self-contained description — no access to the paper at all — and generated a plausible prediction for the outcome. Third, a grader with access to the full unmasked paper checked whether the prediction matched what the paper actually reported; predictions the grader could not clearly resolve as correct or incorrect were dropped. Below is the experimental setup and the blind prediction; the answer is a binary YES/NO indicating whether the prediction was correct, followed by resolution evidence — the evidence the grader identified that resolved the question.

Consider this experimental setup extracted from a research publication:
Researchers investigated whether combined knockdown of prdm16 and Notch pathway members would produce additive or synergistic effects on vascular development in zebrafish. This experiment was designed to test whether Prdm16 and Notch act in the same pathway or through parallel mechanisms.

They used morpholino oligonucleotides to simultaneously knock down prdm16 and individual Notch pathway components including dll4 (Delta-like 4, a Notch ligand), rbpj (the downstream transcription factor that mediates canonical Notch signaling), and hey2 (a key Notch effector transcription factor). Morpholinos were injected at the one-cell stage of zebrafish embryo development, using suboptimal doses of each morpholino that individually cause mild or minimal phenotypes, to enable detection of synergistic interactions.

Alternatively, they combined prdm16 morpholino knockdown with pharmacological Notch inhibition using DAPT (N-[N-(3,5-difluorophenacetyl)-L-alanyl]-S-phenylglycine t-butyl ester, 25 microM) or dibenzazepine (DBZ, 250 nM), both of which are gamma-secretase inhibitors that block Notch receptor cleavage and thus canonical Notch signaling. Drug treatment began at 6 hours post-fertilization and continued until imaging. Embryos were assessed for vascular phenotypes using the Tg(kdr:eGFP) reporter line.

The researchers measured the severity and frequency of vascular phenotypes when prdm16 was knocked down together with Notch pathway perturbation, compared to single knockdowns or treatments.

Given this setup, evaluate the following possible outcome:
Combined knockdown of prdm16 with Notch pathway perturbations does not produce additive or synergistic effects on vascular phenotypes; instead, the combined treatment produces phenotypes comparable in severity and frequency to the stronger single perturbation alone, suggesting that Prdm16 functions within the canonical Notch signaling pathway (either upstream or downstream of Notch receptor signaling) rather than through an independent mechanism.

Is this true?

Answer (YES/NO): NO